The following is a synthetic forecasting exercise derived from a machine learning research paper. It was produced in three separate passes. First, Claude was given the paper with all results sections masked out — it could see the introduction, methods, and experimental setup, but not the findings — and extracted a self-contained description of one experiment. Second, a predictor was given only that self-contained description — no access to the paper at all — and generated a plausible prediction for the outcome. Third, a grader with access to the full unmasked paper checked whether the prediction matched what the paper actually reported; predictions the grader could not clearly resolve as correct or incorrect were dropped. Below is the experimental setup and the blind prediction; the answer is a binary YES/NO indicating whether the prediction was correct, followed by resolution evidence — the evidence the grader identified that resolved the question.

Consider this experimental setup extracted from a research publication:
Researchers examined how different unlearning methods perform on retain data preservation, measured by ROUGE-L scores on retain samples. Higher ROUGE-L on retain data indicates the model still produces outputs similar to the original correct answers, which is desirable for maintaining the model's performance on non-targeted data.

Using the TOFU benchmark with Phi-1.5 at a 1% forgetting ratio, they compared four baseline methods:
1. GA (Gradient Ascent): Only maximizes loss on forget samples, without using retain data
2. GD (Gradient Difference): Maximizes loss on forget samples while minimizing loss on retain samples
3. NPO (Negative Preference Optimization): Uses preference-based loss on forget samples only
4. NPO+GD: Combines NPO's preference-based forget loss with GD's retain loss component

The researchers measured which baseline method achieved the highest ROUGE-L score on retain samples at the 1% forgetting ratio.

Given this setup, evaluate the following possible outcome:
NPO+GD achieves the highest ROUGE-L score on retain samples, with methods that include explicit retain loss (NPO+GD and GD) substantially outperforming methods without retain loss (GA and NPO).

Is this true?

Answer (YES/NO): NO